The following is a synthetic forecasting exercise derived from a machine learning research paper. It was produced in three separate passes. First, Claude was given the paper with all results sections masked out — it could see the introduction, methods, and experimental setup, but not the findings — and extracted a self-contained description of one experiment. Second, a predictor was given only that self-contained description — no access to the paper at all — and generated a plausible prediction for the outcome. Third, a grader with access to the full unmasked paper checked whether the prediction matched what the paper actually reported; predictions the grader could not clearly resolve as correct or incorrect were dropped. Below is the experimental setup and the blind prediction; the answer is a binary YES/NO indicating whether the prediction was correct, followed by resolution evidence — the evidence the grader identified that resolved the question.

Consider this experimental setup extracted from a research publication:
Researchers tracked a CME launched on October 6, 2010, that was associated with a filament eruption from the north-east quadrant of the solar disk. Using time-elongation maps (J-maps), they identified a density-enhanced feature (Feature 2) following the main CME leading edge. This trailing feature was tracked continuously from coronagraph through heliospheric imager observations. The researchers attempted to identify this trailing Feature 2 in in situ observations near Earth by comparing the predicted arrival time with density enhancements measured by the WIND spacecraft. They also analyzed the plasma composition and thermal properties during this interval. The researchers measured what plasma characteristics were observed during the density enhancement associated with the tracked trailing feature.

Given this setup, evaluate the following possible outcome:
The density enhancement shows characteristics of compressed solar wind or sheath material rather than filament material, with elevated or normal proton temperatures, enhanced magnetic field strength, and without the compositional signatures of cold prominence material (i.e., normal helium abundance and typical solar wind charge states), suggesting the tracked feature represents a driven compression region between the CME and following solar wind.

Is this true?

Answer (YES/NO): NO